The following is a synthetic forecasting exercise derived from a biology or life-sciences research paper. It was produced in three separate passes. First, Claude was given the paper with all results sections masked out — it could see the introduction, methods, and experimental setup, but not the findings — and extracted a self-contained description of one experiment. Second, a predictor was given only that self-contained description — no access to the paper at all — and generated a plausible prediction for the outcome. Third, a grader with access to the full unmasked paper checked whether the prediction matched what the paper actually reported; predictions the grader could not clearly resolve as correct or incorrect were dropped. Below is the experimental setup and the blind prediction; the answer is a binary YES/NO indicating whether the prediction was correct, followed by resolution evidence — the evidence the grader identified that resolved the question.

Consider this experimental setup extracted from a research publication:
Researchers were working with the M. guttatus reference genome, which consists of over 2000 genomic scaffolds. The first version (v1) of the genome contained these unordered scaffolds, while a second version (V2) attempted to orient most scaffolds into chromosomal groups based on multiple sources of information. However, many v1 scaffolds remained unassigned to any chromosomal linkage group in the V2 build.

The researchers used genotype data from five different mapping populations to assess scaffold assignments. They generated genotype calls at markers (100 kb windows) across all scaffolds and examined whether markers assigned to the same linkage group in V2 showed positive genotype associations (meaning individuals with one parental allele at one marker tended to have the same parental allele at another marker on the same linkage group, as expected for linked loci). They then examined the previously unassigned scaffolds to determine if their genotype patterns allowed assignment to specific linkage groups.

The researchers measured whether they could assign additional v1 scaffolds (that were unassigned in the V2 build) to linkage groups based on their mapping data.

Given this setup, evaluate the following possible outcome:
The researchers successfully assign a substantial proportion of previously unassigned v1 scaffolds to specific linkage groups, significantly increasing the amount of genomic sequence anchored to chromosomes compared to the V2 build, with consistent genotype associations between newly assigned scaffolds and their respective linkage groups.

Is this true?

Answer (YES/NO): NO